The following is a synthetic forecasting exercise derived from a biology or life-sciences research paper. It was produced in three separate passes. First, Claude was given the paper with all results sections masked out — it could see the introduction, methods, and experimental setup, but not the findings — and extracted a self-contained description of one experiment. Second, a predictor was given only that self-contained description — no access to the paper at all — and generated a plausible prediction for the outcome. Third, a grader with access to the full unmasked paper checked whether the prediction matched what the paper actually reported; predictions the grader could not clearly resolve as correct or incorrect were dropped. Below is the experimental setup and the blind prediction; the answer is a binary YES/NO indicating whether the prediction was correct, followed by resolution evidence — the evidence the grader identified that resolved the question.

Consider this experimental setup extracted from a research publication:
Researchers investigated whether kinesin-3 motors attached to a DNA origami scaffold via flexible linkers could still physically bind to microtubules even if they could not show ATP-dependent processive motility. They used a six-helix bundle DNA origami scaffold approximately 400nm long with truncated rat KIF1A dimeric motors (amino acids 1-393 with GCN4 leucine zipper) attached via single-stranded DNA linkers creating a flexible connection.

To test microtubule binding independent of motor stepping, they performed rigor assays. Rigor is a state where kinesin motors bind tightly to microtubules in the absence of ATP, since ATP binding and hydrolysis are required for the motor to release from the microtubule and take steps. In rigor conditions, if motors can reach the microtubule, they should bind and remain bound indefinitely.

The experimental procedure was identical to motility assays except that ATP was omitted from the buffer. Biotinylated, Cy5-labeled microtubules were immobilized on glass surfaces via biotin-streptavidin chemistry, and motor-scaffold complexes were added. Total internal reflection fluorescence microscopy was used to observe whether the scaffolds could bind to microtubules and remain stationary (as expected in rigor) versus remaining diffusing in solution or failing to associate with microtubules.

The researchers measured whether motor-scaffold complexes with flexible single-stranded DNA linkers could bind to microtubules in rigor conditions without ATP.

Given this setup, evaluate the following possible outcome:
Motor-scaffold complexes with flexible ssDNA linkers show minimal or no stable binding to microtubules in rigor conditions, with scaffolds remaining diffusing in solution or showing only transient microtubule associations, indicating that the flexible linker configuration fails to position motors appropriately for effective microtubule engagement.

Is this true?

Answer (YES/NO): YES